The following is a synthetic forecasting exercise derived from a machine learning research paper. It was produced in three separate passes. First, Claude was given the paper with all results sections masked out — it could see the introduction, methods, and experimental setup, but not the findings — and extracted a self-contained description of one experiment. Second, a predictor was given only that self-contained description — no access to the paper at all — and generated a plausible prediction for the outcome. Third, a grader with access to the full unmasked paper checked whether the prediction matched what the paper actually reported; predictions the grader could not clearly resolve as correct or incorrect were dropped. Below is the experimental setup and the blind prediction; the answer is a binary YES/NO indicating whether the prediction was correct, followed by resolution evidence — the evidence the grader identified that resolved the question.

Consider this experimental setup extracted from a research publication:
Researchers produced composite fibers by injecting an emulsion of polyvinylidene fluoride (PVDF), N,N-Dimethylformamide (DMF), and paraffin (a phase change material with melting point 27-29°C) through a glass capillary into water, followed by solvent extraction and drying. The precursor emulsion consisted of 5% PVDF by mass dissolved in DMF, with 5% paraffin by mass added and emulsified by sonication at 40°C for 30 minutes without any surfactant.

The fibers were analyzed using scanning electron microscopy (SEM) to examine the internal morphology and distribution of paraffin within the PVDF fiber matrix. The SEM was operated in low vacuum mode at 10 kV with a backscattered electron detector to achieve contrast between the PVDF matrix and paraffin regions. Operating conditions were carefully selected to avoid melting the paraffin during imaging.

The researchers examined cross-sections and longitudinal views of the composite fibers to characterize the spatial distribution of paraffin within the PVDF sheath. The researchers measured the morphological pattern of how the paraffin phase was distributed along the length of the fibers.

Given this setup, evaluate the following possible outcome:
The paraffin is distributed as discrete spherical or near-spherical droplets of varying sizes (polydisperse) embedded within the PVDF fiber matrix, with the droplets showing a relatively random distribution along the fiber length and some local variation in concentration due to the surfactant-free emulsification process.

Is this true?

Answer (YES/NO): NO